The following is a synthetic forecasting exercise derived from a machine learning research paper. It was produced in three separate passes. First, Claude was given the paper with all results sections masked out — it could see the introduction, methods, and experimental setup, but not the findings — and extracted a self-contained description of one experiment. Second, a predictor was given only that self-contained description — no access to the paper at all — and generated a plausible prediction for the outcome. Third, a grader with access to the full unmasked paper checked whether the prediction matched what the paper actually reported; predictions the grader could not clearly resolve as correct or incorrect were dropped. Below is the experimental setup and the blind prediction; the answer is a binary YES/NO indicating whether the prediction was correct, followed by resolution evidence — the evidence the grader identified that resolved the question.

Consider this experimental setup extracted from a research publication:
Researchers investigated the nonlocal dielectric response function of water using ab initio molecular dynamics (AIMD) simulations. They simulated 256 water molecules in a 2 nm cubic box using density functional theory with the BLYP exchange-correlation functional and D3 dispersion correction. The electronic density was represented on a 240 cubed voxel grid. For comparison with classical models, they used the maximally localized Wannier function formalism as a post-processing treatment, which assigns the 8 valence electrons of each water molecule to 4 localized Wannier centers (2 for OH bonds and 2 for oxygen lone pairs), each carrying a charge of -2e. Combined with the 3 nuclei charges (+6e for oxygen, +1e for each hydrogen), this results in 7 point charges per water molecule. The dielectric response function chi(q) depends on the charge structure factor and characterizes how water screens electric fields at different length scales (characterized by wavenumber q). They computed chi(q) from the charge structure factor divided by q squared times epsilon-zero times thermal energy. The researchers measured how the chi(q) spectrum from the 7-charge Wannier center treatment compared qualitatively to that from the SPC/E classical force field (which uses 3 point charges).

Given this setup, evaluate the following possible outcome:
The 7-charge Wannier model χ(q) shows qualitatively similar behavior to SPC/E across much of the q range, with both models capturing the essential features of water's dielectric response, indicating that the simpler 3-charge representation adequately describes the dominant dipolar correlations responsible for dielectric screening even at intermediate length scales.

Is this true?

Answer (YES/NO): NO